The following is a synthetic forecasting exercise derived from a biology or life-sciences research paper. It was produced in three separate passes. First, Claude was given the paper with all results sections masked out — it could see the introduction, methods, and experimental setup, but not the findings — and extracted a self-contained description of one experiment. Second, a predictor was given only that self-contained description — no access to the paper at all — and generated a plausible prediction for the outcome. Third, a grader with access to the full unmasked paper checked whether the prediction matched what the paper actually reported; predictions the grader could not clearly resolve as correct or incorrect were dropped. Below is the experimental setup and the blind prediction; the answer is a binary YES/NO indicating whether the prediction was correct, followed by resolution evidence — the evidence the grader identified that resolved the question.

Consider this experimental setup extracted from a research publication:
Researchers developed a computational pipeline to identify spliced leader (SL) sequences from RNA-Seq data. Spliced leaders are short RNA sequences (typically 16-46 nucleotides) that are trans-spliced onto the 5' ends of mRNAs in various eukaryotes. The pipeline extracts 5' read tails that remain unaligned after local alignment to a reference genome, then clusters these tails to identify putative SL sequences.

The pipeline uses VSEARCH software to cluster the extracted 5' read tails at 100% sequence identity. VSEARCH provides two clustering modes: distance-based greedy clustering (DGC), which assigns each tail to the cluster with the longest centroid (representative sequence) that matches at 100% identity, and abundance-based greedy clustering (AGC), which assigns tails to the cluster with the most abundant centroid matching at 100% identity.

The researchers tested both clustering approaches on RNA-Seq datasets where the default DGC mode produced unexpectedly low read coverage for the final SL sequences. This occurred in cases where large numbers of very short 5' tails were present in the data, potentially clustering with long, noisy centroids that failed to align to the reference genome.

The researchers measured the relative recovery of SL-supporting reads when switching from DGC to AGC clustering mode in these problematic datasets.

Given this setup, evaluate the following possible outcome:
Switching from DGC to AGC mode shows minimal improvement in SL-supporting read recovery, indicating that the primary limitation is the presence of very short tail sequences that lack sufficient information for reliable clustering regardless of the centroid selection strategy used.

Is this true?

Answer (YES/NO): NO